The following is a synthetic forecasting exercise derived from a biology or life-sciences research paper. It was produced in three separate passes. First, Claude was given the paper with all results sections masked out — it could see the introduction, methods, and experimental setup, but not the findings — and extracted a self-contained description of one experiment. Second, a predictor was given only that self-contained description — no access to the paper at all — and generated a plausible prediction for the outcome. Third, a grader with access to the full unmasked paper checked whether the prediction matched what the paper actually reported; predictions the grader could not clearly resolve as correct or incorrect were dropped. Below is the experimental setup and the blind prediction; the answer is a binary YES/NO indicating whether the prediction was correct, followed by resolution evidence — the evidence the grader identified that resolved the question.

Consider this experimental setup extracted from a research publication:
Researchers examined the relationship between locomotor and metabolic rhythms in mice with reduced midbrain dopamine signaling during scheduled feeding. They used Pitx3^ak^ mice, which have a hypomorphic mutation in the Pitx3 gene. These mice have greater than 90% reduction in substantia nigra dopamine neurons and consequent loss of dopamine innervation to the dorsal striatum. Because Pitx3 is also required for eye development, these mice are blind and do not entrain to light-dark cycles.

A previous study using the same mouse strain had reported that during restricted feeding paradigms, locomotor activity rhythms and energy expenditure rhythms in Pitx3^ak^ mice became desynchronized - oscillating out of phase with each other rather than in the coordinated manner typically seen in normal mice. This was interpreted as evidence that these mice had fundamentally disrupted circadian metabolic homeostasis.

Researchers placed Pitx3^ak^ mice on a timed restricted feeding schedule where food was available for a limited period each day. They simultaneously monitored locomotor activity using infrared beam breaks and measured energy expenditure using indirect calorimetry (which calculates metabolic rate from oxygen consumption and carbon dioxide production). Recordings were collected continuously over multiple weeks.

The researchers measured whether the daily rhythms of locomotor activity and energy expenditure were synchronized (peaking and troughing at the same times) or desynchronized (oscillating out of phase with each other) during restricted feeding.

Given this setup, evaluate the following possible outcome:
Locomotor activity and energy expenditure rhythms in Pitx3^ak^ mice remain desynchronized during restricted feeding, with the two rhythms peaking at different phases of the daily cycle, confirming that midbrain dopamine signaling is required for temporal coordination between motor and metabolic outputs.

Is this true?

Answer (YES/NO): NO